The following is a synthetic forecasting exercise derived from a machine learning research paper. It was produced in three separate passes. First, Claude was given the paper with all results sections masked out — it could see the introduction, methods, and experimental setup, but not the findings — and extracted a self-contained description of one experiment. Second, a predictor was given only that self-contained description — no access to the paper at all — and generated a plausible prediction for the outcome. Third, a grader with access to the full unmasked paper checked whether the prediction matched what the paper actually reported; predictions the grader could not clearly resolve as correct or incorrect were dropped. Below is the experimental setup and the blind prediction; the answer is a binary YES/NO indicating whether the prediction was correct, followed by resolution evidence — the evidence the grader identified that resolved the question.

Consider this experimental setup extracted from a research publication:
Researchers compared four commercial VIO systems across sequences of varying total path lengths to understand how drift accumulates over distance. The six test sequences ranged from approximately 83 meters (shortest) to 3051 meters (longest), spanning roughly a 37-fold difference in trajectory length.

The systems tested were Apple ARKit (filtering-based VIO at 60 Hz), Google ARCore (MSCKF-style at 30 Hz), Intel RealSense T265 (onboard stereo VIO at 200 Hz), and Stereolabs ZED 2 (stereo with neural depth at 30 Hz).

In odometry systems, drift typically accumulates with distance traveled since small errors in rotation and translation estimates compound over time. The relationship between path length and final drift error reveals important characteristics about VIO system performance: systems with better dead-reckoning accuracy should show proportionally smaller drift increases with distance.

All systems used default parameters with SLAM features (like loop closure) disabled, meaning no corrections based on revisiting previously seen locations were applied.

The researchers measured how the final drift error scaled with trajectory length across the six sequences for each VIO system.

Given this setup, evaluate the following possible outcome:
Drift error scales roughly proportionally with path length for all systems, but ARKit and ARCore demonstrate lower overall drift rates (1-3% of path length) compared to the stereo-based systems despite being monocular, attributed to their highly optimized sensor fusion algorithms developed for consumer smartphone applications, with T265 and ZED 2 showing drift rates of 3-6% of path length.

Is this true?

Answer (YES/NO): NO